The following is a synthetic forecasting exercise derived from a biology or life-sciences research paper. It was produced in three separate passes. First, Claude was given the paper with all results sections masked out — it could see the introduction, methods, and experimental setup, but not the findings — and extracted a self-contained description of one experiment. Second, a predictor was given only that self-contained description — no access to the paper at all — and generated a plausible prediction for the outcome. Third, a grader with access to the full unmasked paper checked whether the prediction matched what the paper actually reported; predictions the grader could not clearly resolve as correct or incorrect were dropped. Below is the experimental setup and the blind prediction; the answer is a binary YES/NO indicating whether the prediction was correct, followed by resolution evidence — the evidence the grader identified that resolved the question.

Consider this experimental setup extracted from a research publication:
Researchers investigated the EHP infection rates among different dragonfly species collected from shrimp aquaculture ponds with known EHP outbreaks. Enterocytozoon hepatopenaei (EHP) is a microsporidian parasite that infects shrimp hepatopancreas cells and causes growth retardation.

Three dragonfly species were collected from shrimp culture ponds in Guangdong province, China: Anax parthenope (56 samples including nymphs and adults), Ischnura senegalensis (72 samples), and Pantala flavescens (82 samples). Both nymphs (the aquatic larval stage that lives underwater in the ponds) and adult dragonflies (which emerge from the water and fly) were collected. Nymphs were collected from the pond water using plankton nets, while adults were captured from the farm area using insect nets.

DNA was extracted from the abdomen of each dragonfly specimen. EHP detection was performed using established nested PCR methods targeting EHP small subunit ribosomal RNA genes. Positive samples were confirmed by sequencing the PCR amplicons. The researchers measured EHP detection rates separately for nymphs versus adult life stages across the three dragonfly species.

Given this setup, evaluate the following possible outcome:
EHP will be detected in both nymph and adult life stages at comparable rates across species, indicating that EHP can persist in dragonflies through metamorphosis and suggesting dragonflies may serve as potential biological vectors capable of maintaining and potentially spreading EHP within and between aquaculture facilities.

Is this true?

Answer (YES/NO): NO